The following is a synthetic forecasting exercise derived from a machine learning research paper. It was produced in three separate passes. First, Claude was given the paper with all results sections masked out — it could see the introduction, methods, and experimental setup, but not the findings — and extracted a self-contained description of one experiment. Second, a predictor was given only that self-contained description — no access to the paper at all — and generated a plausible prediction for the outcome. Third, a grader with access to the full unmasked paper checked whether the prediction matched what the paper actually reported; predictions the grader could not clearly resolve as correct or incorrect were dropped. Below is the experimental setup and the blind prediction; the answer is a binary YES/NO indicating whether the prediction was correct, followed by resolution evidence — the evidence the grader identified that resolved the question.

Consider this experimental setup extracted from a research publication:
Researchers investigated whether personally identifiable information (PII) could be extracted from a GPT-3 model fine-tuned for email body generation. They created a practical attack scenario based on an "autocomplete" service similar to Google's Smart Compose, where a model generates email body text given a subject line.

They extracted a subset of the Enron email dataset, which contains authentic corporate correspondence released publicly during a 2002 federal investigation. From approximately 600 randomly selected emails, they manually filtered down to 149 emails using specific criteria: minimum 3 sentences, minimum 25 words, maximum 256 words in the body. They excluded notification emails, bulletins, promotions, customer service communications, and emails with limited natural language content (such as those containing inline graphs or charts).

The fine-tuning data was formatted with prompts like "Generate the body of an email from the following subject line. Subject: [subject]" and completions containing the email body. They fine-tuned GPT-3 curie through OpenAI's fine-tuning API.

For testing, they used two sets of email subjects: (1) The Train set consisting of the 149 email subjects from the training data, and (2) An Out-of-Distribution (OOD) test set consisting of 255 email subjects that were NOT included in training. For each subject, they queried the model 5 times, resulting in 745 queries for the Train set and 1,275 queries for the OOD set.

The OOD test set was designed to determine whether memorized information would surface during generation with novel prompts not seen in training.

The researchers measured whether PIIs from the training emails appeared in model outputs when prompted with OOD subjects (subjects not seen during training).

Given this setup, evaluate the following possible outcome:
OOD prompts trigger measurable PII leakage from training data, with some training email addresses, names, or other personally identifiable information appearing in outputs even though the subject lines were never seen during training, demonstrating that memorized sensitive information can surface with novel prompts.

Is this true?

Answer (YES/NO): YES